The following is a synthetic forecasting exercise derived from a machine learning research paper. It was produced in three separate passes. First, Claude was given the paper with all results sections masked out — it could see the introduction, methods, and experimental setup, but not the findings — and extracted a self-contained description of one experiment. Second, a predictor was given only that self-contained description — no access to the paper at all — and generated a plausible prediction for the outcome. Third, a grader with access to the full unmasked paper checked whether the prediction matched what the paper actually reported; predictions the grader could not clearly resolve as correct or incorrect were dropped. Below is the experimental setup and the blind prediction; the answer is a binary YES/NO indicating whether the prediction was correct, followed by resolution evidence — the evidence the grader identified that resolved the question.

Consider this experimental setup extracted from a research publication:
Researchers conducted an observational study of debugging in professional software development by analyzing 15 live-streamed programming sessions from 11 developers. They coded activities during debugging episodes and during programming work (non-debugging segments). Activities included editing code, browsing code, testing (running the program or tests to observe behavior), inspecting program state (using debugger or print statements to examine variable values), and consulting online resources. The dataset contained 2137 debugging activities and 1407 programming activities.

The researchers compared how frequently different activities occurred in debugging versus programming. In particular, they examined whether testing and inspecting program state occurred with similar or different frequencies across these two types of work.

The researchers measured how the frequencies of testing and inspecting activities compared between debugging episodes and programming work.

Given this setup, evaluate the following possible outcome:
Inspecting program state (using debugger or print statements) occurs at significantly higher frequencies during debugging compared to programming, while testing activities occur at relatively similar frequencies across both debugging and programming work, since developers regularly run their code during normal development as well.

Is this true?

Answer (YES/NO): NO